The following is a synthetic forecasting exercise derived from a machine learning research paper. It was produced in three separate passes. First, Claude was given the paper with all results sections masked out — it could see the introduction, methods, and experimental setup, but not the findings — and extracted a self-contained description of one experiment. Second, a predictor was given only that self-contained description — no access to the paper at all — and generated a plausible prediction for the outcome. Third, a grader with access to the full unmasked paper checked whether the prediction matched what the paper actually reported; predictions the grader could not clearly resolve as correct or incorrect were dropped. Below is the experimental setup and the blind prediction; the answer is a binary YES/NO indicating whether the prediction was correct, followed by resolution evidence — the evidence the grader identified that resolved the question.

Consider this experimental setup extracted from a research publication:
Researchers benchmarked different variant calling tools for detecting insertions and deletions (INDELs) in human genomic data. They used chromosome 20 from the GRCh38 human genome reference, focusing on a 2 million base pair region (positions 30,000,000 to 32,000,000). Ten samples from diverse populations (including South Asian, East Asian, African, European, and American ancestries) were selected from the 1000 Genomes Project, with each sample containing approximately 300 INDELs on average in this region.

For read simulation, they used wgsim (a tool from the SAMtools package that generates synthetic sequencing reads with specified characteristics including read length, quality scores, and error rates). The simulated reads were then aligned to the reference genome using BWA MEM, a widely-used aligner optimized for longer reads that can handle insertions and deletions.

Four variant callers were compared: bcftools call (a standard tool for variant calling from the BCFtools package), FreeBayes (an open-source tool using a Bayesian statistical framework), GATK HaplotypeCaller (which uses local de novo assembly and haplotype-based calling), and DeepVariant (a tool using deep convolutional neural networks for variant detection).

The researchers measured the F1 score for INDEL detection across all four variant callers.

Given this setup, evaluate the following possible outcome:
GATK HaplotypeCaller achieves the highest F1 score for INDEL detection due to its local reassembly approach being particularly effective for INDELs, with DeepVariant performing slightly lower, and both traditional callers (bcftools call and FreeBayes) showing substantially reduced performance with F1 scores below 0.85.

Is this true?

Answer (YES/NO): YES